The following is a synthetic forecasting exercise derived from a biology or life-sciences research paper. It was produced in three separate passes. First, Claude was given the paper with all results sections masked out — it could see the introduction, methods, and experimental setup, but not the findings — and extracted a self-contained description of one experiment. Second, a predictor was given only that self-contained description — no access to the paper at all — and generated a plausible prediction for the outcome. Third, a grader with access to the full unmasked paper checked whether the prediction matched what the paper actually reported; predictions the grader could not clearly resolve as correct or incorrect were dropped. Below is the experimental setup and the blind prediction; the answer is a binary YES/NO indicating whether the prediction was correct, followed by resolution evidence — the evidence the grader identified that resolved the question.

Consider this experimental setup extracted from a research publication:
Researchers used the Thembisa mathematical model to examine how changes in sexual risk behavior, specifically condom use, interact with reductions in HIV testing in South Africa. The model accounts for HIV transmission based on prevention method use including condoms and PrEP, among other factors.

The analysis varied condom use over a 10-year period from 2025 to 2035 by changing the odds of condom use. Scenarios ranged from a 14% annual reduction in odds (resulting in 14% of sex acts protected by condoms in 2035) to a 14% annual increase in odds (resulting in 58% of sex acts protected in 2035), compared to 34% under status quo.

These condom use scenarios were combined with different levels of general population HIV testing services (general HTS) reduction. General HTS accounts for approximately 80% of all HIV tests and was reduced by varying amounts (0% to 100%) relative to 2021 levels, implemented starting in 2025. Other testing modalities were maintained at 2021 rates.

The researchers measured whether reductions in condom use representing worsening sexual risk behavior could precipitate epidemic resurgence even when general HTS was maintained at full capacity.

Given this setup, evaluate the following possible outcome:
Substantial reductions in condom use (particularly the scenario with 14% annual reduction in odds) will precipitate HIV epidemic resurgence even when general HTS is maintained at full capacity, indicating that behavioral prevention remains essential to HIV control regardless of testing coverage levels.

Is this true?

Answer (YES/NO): NO